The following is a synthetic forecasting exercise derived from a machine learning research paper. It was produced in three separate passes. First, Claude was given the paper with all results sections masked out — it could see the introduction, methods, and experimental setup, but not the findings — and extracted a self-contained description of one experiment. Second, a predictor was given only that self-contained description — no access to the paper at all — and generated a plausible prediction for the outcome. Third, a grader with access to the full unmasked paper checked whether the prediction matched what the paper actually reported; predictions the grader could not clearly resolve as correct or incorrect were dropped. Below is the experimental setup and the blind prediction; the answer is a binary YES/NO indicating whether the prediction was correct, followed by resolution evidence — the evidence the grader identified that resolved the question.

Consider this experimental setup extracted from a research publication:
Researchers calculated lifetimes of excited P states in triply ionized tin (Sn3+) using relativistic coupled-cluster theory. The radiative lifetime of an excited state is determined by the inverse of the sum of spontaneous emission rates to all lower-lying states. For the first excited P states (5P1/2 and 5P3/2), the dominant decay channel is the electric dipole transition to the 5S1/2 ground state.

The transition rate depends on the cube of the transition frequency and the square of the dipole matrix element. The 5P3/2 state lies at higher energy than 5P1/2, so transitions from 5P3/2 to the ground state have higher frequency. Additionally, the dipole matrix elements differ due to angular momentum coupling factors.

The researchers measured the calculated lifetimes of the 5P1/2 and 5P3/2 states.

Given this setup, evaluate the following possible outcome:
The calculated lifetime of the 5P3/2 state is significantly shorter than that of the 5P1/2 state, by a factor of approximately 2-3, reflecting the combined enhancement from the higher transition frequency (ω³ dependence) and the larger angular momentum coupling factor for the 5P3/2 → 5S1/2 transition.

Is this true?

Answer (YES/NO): NO